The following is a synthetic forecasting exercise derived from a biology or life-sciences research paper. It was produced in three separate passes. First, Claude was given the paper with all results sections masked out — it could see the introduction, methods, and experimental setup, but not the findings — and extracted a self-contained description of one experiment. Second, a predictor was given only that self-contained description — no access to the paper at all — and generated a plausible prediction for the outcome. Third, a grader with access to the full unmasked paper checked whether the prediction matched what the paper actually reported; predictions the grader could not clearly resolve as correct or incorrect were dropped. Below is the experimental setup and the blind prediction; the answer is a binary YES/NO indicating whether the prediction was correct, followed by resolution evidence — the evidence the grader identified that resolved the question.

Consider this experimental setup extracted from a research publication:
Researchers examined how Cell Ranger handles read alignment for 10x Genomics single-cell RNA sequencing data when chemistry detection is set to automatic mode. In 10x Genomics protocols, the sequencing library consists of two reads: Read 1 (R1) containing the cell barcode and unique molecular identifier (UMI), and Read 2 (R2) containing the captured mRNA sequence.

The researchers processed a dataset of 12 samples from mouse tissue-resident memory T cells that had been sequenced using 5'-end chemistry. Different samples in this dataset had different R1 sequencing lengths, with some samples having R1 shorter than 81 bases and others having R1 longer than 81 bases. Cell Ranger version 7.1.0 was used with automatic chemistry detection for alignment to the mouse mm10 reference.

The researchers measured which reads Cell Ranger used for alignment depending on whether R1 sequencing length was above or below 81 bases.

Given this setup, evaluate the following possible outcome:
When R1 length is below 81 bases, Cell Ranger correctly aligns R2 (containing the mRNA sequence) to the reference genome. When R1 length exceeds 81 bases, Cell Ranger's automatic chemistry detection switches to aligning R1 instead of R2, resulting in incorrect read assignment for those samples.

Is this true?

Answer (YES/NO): NO